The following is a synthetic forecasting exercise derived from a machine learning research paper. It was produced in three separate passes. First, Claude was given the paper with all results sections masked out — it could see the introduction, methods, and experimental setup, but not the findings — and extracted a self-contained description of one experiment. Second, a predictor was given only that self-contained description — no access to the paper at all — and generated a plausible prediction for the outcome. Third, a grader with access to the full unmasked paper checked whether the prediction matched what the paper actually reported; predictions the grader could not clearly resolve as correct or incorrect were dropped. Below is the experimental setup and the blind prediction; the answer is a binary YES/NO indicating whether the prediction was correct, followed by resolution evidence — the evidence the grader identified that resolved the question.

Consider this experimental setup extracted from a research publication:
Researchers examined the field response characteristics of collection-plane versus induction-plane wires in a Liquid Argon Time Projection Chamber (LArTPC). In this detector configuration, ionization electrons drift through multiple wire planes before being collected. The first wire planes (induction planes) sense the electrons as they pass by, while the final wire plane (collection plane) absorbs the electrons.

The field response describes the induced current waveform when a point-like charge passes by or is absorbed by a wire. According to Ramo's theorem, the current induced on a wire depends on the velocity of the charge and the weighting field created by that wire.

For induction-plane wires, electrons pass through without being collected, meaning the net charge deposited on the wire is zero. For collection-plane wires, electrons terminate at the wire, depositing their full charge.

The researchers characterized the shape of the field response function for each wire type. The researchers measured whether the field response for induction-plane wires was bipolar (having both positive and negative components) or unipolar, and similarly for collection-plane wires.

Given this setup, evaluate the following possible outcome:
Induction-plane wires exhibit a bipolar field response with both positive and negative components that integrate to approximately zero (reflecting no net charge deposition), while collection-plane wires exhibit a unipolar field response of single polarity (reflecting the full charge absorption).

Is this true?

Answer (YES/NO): YES